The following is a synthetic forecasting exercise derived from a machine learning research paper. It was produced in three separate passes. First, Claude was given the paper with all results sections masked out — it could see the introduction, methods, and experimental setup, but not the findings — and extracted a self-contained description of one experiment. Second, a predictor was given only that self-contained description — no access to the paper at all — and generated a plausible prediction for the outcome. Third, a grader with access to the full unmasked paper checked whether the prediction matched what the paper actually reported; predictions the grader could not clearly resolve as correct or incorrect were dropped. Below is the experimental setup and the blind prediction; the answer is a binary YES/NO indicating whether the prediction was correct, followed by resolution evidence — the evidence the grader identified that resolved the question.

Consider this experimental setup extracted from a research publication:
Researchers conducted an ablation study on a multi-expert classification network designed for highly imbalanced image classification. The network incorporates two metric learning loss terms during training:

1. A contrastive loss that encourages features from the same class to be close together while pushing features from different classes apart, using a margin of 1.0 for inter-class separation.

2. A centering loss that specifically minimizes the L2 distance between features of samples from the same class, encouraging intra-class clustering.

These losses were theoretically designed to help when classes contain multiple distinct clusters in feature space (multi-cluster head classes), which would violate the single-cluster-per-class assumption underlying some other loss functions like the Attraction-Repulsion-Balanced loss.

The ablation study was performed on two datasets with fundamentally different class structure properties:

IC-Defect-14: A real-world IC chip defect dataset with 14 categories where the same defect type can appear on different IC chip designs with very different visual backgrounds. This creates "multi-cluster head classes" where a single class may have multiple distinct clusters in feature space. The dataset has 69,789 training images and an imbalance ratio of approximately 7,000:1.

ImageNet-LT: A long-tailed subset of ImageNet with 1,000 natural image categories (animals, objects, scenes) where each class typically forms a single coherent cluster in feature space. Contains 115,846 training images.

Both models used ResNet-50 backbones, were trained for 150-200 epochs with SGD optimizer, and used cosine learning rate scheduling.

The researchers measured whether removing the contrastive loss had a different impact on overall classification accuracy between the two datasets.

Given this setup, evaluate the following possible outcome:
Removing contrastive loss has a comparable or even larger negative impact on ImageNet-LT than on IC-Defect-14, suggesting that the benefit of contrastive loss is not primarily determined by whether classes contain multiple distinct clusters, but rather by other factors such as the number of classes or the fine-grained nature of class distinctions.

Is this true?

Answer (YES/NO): NO